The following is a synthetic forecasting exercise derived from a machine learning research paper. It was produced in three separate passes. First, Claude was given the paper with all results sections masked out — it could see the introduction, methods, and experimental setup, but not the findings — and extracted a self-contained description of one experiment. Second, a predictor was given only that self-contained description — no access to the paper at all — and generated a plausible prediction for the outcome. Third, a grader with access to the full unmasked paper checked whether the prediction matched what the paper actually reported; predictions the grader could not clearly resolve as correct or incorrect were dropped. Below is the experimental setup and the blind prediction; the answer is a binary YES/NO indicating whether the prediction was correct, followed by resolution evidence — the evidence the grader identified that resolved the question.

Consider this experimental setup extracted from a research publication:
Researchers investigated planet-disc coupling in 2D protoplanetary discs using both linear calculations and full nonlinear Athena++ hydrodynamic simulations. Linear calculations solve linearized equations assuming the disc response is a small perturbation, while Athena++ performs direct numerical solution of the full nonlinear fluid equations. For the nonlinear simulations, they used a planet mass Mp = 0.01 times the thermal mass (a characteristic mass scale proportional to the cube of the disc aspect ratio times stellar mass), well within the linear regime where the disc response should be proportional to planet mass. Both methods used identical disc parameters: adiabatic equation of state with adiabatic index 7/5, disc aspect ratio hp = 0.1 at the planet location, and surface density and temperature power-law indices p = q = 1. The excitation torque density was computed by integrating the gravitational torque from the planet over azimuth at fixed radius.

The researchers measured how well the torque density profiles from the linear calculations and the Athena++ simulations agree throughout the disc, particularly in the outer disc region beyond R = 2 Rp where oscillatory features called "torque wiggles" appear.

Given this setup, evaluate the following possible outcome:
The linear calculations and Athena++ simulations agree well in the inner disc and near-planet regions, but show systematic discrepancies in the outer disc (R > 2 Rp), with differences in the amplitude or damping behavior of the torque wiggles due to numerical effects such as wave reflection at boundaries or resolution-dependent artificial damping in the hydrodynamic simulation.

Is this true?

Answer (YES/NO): NO